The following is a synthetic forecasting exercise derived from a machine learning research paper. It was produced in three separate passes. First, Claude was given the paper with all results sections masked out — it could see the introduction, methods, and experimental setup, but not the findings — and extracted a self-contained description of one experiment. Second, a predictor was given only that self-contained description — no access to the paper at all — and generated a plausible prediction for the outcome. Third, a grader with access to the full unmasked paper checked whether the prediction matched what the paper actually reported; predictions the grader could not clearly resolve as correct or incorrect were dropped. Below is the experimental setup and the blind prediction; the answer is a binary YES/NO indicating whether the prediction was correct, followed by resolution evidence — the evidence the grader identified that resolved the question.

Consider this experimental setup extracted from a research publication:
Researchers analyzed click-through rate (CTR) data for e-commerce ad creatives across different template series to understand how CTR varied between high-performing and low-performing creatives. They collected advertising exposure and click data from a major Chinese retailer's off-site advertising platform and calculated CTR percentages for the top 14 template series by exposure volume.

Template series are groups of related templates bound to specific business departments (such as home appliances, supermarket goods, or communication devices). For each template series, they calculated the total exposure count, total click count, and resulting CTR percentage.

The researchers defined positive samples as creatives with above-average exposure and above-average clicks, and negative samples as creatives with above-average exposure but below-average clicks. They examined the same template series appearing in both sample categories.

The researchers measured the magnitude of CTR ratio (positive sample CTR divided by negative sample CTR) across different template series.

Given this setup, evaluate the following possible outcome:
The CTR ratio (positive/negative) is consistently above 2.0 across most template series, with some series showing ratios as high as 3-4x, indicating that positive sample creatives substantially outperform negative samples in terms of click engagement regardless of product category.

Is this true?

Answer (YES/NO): NO